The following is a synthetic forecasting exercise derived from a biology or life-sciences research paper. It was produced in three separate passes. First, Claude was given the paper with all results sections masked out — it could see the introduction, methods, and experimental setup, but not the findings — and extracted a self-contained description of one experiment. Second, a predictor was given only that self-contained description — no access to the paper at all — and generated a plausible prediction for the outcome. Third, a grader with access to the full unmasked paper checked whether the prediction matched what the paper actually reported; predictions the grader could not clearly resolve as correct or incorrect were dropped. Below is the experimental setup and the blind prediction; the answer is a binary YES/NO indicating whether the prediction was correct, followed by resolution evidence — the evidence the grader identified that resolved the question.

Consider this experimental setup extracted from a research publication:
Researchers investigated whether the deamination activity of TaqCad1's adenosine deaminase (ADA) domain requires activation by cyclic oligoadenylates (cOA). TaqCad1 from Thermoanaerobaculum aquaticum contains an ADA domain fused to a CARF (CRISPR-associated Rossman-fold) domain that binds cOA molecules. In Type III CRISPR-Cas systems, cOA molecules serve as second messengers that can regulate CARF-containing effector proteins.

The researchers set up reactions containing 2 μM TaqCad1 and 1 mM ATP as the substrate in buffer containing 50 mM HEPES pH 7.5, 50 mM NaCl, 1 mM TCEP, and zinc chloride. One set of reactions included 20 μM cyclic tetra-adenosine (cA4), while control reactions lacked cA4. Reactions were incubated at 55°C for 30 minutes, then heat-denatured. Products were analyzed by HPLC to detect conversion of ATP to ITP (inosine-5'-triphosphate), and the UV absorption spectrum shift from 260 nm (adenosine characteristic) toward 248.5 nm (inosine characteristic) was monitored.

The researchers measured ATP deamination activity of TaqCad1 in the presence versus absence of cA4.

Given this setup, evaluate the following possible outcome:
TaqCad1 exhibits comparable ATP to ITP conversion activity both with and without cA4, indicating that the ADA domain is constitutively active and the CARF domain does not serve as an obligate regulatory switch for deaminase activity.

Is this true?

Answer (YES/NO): NO